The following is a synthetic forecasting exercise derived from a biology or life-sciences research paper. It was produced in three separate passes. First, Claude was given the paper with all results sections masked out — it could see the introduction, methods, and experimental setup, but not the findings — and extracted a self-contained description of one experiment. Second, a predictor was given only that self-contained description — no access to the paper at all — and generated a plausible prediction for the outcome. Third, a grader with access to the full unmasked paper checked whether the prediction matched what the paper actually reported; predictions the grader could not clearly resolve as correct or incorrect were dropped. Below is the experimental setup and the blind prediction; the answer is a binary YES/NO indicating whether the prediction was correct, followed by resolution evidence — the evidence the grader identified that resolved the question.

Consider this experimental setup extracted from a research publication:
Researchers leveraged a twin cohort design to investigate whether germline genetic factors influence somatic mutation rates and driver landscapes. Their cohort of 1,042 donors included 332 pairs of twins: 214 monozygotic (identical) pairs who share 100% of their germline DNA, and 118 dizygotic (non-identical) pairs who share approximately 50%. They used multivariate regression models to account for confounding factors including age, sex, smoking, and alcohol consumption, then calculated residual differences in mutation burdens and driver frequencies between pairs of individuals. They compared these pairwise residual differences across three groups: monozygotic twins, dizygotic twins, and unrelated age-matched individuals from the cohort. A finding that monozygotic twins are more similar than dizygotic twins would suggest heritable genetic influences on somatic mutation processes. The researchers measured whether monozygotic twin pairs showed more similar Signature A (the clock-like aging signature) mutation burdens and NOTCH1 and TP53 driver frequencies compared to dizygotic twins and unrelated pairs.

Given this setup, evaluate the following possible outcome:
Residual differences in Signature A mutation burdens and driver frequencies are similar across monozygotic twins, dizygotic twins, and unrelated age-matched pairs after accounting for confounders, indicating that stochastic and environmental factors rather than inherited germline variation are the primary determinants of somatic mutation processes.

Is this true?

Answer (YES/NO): NO